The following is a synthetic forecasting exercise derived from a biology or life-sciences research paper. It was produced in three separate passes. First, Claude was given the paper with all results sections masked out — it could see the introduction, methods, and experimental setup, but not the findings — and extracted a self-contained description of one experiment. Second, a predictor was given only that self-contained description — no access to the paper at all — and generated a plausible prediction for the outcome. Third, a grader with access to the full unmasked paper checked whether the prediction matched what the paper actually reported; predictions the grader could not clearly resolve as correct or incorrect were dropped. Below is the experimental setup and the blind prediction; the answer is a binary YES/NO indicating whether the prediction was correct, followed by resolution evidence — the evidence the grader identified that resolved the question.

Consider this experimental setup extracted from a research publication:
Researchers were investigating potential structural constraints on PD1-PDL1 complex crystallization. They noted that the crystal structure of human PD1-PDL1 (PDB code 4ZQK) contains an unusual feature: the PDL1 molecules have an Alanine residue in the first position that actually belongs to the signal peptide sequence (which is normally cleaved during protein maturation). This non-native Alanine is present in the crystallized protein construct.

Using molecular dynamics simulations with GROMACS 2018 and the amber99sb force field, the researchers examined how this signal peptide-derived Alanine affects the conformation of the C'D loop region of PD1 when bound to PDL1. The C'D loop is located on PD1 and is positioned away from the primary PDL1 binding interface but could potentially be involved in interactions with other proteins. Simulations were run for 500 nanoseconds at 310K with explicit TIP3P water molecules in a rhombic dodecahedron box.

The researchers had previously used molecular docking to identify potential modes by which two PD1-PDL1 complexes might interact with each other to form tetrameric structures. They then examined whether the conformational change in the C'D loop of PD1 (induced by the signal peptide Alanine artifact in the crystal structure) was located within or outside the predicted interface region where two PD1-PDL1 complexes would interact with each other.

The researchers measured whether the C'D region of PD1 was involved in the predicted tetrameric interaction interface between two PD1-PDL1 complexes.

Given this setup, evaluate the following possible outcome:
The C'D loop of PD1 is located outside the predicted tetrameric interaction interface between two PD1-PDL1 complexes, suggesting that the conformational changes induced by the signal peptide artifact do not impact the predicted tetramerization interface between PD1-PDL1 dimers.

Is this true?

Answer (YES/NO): NO